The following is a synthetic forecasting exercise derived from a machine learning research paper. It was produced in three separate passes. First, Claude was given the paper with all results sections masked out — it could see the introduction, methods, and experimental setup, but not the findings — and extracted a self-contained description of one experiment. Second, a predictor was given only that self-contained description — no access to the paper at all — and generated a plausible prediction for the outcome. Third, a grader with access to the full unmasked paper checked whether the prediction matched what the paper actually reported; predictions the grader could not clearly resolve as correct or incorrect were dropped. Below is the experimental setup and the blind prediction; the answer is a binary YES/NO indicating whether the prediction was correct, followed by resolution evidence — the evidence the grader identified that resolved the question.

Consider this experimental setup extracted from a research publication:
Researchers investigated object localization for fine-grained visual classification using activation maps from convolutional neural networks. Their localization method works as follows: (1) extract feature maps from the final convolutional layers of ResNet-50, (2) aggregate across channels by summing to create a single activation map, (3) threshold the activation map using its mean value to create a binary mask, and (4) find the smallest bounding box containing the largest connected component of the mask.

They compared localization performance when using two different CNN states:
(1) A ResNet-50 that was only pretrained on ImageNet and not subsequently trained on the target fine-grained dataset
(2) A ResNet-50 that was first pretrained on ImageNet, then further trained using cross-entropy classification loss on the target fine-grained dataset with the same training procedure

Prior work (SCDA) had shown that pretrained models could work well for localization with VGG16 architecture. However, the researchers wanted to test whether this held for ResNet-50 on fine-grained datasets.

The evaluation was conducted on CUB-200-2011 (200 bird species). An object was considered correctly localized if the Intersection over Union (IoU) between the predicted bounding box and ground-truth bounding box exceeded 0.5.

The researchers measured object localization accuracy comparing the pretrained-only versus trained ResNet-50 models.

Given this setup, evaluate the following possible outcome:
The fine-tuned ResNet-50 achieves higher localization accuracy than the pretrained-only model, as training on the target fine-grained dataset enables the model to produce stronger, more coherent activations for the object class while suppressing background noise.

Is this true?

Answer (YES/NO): YES